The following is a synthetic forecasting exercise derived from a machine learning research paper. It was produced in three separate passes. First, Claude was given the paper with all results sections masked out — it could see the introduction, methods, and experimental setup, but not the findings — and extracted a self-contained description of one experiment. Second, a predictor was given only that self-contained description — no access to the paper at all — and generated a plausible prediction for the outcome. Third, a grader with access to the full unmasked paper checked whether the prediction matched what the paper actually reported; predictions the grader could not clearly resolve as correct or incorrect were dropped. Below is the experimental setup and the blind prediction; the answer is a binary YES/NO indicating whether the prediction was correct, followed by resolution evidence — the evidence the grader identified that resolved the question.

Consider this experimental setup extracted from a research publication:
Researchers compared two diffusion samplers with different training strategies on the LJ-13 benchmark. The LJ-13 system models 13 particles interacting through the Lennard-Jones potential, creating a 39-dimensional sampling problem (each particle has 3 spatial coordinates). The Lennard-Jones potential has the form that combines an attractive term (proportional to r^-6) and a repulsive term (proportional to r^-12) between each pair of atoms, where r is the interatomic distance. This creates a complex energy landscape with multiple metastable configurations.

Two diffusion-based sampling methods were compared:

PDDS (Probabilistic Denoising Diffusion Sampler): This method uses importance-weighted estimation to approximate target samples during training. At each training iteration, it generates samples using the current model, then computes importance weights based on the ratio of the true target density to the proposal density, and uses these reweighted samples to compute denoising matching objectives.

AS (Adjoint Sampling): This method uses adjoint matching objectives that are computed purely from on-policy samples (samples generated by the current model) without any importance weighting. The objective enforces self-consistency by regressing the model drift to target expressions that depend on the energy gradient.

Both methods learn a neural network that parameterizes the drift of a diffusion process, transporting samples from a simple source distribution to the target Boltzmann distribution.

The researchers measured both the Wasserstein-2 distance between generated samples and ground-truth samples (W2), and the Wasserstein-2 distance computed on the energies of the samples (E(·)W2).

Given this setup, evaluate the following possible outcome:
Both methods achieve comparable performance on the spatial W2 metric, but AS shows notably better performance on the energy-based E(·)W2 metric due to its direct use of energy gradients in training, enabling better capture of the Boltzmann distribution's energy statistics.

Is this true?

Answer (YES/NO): NO